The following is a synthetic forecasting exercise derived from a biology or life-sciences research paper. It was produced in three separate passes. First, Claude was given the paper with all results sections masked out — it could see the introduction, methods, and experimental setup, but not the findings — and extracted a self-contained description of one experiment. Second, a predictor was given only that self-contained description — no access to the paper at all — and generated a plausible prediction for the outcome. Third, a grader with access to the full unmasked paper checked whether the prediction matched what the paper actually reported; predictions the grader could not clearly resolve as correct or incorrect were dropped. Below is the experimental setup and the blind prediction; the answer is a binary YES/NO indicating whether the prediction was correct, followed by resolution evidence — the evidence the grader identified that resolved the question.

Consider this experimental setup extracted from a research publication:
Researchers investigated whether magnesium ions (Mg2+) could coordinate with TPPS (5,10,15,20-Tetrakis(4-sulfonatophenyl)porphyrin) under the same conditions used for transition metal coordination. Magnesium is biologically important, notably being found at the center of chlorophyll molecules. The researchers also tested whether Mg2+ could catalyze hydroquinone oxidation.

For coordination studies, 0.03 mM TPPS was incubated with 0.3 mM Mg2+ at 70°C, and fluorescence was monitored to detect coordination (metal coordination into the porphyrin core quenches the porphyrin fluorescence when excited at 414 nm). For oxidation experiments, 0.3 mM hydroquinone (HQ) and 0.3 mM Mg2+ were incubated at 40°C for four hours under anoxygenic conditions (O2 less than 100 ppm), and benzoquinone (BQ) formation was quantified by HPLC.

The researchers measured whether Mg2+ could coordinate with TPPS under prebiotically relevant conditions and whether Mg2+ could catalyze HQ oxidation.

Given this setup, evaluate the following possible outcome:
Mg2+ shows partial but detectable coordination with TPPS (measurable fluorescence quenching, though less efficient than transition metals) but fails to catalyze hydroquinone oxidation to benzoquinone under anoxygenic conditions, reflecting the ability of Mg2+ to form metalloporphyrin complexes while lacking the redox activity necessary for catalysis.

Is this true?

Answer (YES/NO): NO